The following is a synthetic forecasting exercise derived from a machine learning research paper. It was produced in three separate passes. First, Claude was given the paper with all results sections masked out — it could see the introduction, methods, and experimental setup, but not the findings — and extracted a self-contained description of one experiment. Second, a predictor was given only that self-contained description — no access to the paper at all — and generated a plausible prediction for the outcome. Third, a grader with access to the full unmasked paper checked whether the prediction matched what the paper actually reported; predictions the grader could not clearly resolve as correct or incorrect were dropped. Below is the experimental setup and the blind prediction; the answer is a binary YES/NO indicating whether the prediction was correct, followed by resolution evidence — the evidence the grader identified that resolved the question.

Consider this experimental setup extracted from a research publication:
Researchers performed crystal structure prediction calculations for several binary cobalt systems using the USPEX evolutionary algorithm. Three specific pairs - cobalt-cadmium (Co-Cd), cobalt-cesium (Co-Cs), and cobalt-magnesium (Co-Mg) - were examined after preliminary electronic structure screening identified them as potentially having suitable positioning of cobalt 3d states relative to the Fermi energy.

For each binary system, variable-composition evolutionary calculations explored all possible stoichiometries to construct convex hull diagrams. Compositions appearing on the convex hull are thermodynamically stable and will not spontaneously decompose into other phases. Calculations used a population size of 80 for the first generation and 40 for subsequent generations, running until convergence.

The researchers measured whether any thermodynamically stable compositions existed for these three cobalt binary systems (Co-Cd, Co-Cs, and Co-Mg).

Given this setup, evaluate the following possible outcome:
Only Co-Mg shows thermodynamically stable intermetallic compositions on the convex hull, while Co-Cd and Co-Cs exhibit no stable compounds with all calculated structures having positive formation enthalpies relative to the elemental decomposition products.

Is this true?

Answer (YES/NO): NO